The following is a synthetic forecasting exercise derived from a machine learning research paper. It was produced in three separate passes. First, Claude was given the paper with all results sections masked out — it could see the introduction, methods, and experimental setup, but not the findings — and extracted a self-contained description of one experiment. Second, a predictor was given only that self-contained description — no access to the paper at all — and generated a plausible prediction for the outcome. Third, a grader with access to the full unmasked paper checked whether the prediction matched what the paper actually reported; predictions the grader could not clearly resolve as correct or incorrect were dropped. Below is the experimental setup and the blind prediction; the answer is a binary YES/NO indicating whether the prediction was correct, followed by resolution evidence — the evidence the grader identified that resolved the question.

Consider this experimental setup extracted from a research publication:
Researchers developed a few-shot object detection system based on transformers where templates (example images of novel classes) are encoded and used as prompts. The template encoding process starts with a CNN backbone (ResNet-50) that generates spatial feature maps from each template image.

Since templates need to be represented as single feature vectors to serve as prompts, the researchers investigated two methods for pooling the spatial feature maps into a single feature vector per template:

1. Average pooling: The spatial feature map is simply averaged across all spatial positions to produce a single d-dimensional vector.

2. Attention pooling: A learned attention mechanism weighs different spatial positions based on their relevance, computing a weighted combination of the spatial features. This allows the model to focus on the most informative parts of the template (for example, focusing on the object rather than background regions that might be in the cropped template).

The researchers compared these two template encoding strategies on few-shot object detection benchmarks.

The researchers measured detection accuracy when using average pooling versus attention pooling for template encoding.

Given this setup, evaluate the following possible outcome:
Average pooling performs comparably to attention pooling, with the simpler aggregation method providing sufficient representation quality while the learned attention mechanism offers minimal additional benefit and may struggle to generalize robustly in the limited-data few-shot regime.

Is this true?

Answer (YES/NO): NO